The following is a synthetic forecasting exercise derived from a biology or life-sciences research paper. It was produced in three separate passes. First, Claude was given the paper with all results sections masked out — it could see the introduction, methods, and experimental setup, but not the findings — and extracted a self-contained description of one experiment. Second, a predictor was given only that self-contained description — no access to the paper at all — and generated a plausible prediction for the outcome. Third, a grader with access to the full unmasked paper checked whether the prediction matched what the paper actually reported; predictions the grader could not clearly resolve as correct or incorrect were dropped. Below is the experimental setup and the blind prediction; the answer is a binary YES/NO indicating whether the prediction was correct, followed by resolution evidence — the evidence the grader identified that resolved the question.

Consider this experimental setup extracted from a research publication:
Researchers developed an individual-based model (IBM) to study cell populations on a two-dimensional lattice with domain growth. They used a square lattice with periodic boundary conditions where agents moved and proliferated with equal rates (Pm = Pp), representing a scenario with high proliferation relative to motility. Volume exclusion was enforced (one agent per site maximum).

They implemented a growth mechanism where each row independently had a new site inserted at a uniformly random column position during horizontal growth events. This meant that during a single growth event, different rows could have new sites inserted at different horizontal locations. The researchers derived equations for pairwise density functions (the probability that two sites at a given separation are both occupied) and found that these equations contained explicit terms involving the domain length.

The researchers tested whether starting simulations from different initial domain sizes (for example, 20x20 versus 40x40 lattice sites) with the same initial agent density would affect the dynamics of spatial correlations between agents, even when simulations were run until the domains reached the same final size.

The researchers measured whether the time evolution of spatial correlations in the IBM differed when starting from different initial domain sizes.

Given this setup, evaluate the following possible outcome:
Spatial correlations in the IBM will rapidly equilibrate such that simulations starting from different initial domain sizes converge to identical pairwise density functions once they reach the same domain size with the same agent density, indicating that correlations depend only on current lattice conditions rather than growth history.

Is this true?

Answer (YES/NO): NO